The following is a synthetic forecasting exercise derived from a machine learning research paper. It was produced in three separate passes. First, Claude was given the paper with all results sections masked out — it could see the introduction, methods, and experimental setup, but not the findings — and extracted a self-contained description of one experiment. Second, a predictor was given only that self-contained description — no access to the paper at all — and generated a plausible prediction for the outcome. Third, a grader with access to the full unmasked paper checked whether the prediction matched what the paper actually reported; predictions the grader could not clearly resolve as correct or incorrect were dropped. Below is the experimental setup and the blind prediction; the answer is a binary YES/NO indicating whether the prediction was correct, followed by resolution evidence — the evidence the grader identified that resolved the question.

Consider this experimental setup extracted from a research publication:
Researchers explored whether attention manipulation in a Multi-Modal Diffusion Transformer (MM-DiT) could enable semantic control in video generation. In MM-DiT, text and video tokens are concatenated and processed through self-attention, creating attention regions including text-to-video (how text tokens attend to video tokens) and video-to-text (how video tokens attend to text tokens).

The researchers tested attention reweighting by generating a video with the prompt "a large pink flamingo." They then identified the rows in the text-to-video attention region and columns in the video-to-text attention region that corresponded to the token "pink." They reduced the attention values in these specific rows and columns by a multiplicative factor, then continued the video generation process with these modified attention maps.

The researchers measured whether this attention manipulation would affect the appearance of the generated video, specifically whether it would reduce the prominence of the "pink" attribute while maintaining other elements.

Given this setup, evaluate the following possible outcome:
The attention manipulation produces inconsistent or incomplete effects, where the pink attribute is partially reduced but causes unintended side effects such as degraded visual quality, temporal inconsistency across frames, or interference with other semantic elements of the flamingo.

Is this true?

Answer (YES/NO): NO